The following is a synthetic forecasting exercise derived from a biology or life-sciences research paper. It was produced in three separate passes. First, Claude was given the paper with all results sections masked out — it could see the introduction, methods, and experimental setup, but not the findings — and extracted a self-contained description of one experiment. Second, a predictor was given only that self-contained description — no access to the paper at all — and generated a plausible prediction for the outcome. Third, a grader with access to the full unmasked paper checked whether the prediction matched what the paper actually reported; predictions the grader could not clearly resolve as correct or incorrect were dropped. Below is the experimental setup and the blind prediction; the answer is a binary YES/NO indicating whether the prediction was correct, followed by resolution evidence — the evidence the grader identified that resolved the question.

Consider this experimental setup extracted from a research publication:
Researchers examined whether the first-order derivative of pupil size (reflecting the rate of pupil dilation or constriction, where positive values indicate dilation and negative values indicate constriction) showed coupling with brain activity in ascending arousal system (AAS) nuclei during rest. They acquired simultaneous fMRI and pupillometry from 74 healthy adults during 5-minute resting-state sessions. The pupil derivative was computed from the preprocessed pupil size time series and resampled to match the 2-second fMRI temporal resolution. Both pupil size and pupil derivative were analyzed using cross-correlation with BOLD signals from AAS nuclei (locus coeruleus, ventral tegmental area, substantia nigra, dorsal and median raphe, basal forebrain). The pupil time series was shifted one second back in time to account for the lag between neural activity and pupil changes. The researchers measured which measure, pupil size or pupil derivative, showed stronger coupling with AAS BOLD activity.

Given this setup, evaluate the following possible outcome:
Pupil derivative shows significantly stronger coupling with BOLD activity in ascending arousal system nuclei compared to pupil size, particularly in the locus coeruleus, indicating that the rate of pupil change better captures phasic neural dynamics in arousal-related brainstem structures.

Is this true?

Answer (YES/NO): NO